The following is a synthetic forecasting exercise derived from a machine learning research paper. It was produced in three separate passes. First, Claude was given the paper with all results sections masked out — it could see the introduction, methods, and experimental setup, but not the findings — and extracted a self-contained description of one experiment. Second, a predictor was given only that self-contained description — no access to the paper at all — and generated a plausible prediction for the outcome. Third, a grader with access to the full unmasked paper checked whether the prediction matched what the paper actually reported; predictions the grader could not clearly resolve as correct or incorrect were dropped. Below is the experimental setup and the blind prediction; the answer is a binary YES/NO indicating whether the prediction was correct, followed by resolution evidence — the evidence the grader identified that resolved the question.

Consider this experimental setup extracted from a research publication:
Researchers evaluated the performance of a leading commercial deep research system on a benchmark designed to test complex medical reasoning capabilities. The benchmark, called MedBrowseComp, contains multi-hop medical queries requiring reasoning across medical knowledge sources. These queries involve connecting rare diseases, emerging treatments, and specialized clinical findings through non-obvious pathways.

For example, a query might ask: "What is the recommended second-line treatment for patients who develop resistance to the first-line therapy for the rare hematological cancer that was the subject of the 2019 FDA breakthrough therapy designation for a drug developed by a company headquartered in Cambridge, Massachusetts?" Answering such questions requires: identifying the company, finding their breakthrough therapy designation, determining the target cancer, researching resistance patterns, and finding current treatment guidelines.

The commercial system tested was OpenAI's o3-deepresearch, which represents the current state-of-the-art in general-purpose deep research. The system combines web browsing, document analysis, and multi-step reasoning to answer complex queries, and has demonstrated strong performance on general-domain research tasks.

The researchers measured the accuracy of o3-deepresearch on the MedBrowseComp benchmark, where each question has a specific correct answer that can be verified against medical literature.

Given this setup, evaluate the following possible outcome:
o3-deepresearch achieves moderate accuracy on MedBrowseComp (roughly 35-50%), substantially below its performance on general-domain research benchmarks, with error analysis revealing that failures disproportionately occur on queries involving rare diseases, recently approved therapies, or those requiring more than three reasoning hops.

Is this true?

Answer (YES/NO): NO